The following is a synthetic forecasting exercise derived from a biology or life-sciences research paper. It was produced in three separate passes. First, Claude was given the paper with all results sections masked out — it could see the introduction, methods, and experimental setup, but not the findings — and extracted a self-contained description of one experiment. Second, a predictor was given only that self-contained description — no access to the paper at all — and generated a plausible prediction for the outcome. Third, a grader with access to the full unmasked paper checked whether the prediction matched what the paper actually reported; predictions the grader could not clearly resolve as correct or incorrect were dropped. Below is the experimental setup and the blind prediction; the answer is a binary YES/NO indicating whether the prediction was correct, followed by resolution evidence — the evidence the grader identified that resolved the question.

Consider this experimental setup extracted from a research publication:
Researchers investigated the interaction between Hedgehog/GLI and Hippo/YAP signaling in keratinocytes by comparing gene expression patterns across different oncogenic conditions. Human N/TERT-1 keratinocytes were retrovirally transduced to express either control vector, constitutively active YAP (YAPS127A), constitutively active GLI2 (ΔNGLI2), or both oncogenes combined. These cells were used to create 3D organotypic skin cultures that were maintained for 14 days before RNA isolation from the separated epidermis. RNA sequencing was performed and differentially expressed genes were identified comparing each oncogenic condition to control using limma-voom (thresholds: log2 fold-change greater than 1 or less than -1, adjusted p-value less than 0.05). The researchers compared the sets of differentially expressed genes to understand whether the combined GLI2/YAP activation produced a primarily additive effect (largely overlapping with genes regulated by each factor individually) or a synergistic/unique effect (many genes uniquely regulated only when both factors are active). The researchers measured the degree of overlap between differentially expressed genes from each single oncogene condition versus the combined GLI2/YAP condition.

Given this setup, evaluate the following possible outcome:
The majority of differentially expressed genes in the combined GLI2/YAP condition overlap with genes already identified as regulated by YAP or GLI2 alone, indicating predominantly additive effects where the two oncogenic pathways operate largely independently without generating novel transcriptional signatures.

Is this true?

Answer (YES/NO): NO